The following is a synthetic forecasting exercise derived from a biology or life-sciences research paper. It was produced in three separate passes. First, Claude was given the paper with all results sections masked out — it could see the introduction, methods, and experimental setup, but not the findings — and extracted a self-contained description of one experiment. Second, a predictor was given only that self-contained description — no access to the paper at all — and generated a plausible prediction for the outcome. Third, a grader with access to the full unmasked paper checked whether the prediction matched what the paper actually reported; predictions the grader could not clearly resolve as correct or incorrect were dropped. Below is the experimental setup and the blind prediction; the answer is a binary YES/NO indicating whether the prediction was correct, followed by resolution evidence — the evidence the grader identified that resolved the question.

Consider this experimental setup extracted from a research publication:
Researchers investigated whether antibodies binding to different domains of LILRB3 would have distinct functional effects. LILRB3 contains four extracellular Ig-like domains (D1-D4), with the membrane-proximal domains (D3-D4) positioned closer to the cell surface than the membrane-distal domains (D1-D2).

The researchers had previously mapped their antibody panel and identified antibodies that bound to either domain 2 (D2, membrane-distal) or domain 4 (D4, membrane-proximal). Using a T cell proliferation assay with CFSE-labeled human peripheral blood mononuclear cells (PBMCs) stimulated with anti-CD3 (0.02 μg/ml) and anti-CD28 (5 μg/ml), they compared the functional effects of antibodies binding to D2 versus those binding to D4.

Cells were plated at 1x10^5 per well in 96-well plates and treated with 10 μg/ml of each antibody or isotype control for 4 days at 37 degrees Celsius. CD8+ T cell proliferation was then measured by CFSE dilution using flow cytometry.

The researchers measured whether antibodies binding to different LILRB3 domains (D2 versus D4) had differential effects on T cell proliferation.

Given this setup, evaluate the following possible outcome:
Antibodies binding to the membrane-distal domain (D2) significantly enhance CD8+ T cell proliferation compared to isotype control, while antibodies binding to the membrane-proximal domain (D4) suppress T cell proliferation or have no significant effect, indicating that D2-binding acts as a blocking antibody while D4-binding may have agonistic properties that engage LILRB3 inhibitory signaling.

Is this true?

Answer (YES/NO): NO